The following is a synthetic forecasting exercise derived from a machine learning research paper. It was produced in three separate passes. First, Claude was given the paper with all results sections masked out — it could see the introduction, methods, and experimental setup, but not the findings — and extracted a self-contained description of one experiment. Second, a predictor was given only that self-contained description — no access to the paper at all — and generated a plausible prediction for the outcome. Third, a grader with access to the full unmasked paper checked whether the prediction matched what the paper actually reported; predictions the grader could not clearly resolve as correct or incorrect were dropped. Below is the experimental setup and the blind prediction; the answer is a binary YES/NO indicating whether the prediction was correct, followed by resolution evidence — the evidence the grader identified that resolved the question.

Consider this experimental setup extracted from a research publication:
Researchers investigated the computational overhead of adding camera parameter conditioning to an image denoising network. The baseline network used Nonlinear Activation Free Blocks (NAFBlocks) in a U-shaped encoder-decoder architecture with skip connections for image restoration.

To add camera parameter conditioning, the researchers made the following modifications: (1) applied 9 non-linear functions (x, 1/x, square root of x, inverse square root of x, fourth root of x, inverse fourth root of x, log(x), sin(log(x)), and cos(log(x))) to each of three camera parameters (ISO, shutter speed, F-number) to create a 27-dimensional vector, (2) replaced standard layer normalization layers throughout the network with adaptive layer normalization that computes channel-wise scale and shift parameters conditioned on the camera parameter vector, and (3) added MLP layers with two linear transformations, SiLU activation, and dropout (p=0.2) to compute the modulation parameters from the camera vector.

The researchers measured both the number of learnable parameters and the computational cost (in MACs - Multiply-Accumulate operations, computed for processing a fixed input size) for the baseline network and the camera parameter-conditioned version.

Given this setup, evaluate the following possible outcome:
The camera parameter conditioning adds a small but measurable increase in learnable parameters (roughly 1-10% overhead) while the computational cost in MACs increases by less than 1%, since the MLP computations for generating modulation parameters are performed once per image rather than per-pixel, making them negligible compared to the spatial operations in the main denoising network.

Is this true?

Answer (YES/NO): NO